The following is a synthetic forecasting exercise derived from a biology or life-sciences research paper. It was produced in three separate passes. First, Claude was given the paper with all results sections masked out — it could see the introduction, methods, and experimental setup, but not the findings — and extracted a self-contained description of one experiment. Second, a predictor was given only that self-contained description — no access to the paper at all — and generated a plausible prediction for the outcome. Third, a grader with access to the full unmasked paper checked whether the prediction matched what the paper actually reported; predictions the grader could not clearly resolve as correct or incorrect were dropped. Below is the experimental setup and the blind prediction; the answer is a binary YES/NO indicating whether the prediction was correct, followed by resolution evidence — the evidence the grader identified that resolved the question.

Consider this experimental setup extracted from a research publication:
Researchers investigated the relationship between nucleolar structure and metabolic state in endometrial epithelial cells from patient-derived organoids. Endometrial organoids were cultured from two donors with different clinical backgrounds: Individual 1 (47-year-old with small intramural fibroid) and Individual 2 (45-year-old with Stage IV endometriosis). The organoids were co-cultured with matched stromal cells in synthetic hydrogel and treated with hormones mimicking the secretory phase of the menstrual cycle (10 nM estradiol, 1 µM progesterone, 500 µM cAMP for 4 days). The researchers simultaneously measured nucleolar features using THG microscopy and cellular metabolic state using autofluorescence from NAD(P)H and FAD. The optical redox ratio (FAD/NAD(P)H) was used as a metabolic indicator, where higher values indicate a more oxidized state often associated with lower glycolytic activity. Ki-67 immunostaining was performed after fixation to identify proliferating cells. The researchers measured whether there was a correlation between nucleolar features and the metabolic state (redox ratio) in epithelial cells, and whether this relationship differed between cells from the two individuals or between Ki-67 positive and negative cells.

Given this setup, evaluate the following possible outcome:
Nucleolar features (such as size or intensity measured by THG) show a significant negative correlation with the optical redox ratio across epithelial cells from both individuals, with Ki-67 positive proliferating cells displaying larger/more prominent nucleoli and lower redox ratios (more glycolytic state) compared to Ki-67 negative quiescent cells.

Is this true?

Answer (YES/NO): NO